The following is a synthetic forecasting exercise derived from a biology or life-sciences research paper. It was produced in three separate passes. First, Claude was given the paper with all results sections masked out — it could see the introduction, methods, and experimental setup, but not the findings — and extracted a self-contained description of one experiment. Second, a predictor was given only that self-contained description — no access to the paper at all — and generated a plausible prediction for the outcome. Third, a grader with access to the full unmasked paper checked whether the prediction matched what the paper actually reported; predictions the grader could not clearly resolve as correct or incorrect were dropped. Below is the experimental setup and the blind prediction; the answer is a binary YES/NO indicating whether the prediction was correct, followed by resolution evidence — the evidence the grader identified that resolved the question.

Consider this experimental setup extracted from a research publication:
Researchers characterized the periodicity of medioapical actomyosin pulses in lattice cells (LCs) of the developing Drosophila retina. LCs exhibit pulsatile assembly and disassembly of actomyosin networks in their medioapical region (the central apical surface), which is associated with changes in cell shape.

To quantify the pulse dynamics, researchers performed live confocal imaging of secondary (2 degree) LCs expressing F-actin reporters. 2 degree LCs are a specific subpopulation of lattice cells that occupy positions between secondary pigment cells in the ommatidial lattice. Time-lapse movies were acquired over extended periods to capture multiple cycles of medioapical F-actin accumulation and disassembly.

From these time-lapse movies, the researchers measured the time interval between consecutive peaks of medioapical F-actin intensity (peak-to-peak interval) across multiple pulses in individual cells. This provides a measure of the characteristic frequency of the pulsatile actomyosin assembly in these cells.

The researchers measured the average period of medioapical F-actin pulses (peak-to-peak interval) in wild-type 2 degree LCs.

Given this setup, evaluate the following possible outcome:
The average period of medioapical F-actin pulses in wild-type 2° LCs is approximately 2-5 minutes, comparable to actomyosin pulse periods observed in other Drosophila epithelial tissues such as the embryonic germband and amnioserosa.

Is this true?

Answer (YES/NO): NO